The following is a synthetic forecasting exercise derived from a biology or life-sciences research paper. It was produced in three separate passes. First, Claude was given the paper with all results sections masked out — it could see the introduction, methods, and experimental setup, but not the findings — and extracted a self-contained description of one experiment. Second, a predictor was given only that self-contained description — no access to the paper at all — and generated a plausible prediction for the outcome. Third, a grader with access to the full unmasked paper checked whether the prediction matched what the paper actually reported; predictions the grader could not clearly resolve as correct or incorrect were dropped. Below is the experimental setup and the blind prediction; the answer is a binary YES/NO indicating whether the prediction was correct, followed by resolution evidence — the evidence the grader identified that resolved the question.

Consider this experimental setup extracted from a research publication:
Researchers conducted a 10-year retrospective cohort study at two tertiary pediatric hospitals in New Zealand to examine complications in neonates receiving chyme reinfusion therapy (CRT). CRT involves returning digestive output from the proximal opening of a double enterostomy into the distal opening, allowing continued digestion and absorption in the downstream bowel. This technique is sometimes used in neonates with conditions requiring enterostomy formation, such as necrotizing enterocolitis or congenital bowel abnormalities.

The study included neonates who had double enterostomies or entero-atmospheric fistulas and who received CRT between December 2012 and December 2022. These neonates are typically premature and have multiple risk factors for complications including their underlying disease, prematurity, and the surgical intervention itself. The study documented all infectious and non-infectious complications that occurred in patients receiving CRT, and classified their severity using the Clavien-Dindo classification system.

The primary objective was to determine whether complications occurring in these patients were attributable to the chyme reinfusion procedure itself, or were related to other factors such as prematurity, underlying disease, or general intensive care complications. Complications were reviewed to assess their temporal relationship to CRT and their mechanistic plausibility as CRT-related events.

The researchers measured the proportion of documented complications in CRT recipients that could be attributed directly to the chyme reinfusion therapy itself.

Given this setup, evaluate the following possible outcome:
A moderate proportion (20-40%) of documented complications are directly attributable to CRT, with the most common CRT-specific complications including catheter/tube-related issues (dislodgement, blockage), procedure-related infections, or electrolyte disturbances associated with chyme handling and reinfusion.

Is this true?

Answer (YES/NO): NO